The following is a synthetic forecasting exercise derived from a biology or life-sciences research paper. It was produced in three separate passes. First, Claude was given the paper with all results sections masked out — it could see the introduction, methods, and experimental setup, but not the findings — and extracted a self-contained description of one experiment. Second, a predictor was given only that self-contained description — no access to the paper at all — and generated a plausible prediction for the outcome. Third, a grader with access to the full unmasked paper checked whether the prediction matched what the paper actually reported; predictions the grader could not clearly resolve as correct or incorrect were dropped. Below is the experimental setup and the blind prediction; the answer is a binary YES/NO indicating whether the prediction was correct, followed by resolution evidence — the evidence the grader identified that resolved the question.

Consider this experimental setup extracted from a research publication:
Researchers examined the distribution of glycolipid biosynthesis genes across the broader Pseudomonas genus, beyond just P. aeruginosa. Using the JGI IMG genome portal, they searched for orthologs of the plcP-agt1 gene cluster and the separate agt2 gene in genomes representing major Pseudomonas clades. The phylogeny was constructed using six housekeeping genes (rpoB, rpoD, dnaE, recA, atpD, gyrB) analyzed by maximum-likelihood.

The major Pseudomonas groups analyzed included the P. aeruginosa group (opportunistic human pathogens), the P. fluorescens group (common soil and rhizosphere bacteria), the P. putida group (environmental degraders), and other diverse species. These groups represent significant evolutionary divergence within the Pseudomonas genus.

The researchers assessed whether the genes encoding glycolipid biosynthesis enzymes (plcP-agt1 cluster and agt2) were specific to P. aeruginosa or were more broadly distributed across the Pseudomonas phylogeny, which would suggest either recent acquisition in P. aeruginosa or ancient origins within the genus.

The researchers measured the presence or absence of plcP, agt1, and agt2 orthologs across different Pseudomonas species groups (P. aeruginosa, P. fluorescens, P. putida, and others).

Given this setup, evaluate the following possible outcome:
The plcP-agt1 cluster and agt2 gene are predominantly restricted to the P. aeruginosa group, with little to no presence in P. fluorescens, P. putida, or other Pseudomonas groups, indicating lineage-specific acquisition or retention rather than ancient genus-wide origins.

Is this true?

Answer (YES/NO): NO